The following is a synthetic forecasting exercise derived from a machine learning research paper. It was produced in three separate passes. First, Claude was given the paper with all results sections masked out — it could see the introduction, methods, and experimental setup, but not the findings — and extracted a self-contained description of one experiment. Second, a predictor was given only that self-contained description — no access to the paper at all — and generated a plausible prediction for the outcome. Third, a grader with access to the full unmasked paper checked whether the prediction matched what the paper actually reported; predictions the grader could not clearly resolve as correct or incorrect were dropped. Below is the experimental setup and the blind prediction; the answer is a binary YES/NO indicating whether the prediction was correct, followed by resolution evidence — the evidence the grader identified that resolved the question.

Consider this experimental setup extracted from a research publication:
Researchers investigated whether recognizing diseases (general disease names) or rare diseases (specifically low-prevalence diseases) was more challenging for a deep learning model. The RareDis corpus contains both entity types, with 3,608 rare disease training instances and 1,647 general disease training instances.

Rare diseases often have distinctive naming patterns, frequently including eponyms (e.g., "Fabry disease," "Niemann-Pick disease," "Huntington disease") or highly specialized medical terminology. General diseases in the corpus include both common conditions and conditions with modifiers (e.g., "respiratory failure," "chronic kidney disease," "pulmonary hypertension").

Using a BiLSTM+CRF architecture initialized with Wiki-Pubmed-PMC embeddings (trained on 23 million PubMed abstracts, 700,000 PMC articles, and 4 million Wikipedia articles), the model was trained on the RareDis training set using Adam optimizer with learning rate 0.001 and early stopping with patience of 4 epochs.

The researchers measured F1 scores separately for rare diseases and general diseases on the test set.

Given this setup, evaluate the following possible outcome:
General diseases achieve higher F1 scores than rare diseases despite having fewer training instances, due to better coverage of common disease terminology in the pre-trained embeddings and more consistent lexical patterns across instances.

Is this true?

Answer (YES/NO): NO